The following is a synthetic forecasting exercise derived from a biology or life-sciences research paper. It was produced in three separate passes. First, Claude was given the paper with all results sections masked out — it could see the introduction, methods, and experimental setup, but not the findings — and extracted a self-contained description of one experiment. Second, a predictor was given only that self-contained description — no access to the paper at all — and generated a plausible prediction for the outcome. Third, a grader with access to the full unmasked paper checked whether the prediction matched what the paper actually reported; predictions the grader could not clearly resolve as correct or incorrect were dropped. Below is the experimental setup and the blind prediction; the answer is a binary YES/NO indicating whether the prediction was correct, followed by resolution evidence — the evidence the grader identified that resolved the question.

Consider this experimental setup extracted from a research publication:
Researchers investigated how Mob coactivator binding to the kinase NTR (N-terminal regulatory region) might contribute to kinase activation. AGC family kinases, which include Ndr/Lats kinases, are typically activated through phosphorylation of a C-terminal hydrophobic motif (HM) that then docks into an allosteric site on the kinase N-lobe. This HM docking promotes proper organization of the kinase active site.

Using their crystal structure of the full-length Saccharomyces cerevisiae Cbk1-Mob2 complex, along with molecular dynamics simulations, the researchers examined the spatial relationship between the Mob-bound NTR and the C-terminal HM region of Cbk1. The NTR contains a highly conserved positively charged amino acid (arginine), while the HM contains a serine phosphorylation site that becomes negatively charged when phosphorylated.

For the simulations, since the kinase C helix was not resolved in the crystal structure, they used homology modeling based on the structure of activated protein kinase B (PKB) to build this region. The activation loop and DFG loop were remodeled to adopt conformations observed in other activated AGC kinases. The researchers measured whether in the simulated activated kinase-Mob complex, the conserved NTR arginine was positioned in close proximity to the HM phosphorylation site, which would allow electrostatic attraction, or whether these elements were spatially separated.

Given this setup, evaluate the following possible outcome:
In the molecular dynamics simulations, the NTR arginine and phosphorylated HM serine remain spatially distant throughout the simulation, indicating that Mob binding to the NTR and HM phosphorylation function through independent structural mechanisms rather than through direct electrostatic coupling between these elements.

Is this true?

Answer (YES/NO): NO